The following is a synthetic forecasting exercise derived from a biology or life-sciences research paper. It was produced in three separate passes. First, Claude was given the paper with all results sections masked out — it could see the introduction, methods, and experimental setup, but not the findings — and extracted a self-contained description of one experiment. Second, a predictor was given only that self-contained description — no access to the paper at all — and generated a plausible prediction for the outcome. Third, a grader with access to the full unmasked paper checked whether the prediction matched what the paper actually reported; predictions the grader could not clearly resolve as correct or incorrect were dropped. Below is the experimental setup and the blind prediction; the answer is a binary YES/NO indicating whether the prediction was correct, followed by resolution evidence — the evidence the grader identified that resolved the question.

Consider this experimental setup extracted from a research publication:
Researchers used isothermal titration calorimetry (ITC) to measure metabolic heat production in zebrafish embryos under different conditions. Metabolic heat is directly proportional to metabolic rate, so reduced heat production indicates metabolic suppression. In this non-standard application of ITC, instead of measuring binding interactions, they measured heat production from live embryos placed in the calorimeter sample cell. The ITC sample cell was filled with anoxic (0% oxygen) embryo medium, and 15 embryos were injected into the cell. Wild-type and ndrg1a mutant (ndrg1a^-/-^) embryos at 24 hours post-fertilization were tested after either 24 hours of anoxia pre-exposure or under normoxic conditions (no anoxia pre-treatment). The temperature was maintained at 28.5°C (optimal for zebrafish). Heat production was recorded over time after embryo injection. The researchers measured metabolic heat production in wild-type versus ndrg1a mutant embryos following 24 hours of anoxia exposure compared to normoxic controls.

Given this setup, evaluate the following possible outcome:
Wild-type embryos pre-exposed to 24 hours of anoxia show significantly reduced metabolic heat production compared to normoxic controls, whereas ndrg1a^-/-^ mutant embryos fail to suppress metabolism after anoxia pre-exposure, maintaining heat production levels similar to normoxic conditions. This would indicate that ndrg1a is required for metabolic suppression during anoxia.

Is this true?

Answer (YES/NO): NO